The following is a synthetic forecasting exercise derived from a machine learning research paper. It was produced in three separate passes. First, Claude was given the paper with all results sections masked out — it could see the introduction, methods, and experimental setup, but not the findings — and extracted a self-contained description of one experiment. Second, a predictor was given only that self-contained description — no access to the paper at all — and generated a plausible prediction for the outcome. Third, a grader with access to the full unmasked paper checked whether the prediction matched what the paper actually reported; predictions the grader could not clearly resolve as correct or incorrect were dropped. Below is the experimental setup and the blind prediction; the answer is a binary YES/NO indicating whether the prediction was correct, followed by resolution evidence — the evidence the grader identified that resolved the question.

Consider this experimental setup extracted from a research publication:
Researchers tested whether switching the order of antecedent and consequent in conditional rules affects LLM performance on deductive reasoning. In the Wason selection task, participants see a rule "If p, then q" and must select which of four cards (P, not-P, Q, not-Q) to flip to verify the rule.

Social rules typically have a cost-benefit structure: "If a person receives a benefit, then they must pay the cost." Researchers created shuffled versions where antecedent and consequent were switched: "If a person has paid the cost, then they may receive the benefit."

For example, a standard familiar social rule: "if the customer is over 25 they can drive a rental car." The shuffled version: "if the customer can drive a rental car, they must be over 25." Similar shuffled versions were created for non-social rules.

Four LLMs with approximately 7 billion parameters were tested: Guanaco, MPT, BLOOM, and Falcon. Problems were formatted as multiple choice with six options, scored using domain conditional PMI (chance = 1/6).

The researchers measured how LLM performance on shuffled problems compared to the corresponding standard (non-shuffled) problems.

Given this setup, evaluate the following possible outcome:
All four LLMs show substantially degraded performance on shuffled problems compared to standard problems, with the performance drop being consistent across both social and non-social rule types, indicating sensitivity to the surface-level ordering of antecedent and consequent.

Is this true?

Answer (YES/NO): NO